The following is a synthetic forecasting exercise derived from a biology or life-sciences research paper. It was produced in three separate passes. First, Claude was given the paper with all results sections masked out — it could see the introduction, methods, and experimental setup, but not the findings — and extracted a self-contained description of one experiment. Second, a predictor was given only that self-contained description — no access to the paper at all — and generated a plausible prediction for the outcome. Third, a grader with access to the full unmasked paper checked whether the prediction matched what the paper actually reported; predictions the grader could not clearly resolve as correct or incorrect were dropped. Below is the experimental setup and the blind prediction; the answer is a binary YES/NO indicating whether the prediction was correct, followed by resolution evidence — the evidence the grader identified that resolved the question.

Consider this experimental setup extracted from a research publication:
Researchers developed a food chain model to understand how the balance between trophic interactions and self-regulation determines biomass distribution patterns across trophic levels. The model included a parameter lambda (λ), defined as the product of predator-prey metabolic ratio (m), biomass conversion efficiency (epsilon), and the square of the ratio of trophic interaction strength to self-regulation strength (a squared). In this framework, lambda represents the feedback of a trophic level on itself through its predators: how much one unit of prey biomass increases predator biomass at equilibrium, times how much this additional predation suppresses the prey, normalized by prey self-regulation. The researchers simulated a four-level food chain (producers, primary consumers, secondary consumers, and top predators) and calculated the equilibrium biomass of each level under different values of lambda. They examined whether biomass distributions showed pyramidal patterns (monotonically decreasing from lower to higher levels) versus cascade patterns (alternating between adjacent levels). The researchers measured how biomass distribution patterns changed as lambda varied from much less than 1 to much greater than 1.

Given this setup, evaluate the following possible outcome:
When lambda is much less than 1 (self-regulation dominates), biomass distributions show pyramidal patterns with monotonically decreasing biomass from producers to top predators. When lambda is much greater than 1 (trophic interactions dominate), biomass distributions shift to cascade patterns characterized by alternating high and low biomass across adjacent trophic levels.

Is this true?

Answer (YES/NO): NO